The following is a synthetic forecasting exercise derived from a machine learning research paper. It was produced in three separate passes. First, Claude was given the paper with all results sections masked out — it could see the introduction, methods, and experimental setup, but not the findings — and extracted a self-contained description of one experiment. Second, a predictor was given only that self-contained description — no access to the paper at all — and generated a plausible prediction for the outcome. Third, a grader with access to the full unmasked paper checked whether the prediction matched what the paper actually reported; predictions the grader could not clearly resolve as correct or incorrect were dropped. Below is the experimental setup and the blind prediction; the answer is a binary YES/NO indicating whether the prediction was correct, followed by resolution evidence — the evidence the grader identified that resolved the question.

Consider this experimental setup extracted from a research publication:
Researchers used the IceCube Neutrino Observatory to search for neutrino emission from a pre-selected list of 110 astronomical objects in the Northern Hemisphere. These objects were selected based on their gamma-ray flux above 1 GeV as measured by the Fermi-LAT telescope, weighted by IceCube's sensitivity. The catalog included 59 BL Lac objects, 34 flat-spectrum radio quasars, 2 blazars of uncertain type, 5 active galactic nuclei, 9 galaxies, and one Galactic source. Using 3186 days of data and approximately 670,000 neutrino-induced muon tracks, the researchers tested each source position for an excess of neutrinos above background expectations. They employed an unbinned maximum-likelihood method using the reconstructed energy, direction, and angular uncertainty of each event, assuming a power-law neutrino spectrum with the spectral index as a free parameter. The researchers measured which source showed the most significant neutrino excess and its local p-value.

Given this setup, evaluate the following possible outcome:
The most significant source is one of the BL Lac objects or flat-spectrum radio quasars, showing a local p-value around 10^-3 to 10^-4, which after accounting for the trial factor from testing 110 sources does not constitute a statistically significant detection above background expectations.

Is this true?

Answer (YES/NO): NO